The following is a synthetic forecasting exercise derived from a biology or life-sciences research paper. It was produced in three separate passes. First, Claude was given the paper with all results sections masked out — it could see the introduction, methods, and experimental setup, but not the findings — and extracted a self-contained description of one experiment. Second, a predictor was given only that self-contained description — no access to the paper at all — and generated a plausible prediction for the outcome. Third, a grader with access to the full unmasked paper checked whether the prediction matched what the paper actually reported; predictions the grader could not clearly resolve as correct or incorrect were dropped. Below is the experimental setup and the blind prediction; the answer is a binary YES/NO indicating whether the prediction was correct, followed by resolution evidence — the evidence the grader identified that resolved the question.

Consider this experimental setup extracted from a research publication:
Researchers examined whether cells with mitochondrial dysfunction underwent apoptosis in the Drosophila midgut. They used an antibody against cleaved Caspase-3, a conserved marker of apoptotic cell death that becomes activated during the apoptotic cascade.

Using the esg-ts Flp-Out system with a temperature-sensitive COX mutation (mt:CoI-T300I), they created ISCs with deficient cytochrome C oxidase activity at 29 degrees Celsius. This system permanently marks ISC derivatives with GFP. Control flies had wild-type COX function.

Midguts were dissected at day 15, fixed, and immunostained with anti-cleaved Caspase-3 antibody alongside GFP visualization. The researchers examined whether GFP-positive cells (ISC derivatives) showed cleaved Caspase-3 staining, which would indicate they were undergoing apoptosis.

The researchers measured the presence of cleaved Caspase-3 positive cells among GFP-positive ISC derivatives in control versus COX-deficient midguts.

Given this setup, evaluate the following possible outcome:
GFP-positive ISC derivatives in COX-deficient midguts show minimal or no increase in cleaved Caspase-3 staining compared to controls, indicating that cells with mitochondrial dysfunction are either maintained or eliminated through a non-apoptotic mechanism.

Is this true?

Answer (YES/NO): YES